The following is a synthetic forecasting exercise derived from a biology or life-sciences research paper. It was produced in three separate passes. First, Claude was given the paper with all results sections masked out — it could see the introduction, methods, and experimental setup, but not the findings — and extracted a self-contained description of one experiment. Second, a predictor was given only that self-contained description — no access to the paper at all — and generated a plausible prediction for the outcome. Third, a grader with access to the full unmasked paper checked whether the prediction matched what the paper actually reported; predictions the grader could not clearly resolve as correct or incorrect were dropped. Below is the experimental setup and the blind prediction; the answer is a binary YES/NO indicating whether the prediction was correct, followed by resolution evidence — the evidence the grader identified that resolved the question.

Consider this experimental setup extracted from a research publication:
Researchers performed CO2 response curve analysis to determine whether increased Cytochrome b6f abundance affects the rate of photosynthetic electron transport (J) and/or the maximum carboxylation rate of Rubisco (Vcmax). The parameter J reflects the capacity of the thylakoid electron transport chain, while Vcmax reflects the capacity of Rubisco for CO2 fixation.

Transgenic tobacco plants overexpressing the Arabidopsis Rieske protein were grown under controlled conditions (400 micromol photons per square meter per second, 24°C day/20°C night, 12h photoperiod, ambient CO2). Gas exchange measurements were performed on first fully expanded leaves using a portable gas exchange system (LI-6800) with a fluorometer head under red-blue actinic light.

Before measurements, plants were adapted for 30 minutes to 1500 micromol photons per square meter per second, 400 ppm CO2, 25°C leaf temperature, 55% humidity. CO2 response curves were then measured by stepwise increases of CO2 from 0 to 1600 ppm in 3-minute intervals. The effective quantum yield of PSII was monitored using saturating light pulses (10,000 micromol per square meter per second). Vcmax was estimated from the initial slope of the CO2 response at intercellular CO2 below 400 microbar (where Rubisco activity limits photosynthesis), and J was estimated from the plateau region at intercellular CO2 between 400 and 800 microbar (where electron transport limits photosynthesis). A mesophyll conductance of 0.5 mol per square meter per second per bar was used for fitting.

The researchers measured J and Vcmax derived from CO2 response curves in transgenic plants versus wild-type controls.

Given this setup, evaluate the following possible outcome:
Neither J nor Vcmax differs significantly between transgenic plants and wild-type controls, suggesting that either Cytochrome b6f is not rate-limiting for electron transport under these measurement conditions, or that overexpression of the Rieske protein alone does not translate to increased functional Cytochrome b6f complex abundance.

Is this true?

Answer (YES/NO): YES